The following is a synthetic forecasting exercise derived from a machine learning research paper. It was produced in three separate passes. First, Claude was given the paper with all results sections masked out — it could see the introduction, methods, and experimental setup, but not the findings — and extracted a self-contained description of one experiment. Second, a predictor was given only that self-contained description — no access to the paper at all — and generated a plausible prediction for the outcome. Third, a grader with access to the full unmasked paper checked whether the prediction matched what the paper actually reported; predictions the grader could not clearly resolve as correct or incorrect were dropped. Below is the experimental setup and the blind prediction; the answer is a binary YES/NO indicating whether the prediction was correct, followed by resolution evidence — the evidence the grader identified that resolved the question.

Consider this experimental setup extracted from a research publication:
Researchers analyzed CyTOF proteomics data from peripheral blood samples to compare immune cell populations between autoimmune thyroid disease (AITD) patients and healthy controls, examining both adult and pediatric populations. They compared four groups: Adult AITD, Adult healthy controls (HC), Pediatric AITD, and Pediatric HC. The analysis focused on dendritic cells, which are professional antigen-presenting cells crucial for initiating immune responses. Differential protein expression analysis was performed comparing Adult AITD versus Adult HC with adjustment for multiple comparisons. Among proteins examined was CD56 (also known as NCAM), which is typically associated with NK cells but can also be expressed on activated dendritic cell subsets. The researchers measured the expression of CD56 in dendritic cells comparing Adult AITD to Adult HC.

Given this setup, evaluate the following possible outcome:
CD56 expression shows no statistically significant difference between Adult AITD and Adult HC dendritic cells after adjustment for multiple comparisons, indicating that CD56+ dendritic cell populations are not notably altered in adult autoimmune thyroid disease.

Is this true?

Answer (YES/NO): NO